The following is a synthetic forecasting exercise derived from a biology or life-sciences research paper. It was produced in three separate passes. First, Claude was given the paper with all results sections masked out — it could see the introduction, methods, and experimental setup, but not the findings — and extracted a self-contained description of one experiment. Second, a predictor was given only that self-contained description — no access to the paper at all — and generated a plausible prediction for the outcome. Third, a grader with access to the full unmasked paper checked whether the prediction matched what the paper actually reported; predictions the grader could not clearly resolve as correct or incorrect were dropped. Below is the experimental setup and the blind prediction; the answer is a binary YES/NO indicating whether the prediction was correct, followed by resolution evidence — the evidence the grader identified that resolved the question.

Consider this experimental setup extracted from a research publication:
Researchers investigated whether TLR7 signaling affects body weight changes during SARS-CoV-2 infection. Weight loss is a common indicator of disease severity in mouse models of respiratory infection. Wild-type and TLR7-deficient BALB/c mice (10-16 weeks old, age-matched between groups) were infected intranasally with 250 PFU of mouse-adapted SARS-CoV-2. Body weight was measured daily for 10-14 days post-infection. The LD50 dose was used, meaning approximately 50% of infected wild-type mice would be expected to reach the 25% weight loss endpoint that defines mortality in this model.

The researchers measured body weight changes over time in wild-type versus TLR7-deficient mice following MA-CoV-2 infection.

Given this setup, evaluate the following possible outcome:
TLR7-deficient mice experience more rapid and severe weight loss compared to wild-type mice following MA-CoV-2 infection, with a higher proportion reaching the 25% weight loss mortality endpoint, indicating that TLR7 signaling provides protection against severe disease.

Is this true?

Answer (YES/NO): YES